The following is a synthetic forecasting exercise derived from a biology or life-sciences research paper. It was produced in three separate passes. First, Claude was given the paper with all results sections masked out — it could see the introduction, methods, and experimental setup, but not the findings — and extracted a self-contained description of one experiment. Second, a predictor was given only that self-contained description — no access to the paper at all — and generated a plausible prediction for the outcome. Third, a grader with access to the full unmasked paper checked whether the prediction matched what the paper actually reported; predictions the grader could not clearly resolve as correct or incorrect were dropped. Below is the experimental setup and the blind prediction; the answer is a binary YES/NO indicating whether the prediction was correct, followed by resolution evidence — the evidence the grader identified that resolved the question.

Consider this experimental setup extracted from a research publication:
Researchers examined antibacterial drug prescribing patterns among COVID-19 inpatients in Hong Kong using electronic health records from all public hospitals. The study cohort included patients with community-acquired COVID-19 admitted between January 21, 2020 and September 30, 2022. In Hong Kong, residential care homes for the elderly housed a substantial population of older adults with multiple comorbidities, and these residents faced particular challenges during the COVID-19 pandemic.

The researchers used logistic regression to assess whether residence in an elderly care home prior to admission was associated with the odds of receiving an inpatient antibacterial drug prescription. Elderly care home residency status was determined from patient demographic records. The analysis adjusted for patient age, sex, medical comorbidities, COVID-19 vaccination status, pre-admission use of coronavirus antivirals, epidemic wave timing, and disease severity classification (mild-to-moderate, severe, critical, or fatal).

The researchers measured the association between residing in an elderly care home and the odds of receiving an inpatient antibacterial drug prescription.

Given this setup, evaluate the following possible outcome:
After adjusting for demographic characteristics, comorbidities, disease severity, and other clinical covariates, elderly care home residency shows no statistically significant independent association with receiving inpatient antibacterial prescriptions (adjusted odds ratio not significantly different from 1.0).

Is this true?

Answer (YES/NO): NO